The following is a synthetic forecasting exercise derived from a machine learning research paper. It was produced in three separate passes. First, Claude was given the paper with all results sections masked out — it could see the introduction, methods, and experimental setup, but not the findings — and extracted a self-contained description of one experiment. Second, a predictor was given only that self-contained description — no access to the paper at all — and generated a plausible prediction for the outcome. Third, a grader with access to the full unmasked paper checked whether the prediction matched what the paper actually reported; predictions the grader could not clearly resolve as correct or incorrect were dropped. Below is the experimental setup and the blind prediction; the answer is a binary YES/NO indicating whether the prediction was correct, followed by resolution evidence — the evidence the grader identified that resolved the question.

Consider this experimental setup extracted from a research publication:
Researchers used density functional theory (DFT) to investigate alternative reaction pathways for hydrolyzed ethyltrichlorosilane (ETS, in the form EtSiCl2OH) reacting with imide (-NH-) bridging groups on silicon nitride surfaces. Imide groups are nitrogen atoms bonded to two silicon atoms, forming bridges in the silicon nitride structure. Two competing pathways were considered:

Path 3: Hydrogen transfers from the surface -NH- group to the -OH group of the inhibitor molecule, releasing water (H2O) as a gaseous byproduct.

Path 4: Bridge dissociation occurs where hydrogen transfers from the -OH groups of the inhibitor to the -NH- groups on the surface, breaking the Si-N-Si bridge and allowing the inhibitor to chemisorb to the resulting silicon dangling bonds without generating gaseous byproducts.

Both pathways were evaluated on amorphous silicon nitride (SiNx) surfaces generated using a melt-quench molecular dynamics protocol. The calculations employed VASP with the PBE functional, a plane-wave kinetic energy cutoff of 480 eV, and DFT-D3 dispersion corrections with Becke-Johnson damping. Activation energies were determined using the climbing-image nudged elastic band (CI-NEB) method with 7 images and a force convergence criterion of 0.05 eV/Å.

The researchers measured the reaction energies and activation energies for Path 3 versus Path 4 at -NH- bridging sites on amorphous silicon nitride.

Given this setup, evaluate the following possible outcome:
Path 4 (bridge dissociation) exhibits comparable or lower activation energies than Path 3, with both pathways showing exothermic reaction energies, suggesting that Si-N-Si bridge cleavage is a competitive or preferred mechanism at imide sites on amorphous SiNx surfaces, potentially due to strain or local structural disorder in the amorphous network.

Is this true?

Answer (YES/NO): NO